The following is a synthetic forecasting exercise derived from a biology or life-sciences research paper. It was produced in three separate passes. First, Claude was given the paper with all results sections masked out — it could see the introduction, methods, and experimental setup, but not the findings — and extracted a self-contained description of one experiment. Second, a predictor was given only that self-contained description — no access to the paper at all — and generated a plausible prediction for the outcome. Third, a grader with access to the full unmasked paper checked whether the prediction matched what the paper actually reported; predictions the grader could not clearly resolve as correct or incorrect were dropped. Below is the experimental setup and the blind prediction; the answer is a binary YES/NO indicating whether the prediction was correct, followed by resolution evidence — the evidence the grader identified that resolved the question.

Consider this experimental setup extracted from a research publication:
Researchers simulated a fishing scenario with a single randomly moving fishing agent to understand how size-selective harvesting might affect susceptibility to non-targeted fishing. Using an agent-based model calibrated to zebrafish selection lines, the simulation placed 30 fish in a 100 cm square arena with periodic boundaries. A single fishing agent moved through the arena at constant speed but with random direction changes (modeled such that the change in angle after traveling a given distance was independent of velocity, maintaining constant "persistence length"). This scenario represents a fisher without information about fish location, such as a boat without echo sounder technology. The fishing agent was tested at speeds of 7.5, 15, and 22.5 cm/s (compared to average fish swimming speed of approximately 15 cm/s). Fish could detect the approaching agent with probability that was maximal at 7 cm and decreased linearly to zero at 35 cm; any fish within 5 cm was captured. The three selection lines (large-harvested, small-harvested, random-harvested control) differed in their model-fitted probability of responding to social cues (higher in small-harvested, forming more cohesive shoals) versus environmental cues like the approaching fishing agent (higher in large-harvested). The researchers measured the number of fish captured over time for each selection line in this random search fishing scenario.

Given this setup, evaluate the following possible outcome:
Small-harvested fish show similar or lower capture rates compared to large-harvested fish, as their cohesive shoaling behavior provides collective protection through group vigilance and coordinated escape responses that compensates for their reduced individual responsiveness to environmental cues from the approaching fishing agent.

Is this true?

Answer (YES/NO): NO